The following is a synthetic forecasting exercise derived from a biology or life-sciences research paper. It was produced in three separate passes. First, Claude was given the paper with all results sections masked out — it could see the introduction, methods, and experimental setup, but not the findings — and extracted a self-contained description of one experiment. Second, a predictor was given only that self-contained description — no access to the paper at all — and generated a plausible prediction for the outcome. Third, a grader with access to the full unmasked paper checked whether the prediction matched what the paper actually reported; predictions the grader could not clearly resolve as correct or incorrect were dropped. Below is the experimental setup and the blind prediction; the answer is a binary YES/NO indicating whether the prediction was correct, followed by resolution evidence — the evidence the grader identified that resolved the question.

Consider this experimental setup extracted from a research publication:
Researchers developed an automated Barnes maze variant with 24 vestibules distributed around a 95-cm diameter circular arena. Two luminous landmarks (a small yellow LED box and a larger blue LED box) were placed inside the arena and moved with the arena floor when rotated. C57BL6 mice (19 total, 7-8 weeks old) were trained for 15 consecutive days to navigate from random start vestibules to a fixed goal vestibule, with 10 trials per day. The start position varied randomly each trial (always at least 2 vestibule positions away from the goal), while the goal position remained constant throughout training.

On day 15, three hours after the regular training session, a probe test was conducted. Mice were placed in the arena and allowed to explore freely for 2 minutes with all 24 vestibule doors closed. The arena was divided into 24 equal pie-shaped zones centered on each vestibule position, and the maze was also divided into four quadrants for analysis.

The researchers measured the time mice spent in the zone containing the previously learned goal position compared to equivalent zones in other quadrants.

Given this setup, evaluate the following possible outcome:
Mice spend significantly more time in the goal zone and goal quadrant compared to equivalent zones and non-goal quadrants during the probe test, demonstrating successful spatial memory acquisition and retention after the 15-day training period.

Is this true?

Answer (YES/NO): YES